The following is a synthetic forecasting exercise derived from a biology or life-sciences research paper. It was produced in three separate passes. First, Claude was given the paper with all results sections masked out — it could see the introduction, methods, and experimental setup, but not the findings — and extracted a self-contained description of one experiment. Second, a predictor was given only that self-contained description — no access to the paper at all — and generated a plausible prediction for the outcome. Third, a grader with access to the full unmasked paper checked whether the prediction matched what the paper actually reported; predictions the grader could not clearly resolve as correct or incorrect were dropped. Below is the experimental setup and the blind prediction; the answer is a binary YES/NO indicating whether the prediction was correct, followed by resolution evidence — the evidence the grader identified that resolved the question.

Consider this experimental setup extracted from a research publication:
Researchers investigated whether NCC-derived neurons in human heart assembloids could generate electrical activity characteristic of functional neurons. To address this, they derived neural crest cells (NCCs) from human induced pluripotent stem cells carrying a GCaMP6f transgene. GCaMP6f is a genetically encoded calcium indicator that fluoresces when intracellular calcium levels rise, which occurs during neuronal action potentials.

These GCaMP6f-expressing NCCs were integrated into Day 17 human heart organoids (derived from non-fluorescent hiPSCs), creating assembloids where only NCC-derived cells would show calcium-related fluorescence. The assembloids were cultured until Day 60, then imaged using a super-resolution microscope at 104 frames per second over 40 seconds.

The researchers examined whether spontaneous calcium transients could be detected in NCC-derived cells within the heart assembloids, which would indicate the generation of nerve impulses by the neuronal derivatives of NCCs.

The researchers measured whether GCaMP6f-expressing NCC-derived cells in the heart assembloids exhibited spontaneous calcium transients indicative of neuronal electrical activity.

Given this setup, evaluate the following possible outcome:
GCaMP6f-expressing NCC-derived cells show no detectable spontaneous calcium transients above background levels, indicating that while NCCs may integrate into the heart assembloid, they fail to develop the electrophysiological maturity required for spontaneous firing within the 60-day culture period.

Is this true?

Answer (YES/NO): NO